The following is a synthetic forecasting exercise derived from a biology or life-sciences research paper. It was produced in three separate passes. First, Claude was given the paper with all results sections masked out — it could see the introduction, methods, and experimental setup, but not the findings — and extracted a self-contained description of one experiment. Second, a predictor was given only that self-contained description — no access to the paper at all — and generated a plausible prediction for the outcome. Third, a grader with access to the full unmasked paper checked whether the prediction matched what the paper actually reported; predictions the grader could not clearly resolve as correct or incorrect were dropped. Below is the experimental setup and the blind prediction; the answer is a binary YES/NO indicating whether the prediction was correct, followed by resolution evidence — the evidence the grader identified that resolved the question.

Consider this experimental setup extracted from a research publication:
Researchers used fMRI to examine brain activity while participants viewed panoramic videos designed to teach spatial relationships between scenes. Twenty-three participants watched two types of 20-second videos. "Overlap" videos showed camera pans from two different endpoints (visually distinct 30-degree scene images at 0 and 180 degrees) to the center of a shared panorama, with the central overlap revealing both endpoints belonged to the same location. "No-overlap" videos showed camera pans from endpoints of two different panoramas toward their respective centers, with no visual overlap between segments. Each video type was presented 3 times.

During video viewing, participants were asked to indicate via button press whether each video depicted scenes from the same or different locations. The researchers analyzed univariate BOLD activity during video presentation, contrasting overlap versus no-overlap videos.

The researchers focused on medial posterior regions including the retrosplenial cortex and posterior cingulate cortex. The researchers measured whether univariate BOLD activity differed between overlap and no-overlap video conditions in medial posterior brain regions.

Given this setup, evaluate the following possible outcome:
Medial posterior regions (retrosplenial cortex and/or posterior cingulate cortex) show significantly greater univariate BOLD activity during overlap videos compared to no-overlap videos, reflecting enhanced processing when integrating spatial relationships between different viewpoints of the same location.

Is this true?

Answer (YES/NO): NO